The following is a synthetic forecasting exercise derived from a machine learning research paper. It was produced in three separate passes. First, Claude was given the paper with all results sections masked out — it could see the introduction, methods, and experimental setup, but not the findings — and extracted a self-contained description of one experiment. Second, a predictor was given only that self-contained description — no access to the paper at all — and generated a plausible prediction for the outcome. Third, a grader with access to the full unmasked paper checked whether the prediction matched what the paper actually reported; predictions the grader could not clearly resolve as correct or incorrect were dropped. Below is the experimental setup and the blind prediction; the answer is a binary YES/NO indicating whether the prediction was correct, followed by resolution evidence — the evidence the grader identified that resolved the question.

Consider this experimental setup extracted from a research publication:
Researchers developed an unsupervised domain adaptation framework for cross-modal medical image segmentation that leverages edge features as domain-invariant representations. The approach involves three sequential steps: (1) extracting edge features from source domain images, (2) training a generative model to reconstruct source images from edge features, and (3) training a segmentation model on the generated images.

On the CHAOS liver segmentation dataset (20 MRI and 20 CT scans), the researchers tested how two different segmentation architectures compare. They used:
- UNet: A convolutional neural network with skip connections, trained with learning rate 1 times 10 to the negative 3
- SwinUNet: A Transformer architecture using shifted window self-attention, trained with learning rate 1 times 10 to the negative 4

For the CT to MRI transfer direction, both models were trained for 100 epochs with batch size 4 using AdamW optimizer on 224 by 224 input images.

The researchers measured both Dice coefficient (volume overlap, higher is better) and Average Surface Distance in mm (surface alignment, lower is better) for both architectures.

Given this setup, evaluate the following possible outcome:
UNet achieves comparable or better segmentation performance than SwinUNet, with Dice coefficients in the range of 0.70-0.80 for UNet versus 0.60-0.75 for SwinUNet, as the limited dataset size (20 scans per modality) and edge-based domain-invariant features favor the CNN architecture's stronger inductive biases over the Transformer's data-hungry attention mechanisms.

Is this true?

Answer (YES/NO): NO